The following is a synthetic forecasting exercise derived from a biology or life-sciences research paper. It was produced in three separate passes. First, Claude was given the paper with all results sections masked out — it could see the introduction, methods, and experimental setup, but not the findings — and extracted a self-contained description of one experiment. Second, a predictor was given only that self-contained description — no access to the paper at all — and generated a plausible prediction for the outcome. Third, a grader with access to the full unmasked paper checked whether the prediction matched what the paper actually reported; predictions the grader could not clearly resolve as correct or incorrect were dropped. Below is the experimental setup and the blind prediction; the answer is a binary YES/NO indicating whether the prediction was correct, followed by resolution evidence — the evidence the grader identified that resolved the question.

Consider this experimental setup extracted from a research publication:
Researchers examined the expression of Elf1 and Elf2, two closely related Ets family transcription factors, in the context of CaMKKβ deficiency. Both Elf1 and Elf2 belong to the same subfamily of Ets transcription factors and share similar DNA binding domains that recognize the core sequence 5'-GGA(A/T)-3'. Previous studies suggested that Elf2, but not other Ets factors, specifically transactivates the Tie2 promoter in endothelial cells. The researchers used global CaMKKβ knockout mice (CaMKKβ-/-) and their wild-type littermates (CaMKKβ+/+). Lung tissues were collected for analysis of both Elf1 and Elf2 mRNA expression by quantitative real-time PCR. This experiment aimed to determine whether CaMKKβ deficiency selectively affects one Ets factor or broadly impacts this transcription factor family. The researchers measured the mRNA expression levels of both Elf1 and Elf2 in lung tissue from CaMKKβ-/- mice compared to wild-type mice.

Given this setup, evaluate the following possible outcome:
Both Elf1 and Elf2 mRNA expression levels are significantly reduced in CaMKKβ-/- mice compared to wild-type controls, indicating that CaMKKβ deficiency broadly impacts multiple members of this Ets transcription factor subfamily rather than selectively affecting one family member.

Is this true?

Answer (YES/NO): NO